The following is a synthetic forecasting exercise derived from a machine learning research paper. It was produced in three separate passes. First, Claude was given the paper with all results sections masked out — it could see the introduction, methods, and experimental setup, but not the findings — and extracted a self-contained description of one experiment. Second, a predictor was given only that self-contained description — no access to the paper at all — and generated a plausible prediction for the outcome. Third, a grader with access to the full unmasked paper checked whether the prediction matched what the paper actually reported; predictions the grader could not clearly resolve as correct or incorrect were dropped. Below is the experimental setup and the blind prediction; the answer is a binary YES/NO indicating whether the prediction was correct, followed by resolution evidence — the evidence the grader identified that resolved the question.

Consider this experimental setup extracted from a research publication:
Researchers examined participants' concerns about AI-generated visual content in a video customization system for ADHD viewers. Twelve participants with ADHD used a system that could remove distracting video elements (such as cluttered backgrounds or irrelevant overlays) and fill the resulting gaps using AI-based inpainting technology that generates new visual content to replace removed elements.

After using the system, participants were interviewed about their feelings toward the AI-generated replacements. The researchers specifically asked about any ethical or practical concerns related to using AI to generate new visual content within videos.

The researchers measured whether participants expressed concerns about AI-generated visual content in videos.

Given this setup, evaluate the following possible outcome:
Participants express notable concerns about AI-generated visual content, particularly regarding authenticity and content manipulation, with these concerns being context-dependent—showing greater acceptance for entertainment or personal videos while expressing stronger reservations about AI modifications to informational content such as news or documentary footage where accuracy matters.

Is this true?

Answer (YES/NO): NO